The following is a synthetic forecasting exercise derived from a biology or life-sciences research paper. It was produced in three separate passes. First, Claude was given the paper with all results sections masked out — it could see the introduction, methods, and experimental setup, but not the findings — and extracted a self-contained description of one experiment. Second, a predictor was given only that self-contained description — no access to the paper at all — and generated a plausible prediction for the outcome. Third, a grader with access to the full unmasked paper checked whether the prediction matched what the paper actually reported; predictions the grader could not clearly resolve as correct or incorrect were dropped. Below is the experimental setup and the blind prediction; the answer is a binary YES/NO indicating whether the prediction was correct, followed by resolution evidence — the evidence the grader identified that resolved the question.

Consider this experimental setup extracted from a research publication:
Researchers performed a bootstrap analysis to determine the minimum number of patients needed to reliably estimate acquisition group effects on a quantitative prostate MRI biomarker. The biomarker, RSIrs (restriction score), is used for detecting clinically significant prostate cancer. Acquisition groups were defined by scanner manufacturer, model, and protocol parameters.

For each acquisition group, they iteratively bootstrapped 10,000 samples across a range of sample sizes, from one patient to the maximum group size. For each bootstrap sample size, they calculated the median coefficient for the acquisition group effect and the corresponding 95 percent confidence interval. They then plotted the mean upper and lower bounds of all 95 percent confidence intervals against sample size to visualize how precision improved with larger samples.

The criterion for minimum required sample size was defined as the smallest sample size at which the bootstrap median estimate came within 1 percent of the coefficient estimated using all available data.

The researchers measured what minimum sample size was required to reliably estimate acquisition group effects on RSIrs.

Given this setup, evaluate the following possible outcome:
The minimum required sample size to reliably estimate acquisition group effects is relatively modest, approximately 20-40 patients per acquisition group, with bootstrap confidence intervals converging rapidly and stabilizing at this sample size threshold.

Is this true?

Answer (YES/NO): YES